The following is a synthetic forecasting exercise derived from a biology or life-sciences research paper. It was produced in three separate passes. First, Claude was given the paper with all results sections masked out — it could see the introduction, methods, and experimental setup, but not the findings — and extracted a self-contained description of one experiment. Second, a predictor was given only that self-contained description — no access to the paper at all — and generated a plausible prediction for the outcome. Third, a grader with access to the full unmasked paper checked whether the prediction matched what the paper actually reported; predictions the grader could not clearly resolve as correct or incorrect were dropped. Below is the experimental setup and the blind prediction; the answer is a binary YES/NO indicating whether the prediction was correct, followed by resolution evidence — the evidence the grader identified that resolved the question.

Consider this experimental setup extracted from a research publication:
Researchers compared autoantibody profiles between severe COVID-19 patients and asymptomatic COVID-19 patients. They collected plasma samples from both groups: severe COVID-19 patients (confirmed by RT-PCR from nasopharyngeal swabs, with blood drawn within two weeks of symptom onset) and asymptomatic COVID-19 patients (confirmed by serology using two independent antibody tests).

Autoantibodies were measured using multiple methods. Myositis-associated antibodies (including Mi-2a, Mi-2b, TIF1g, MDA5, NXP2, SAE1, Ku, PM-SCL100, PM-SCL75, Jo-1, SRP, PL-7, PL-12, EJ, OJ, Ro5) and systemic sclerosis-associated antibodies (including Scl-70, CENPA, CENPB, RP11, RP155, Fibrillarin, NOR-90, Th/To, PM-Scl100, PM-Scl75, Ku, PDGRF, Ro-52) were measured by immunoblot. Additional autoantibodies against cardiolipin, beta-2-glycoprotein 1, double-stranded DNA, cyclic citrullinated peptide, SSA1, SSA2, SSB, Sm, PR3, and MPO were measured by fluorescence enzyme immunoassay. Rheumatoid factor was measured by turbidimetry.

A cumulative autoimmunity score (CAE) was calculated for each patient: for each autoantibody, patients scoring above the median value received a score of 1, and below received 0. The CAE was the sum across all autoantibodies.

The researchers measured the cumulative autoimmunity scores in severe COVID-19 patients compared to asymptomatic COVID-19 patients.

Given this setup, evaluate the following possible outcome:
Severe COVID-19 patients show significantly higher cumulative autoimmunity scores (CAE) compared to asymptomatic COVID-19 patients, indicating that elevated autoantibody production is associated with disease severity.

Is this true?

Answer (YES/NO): YES